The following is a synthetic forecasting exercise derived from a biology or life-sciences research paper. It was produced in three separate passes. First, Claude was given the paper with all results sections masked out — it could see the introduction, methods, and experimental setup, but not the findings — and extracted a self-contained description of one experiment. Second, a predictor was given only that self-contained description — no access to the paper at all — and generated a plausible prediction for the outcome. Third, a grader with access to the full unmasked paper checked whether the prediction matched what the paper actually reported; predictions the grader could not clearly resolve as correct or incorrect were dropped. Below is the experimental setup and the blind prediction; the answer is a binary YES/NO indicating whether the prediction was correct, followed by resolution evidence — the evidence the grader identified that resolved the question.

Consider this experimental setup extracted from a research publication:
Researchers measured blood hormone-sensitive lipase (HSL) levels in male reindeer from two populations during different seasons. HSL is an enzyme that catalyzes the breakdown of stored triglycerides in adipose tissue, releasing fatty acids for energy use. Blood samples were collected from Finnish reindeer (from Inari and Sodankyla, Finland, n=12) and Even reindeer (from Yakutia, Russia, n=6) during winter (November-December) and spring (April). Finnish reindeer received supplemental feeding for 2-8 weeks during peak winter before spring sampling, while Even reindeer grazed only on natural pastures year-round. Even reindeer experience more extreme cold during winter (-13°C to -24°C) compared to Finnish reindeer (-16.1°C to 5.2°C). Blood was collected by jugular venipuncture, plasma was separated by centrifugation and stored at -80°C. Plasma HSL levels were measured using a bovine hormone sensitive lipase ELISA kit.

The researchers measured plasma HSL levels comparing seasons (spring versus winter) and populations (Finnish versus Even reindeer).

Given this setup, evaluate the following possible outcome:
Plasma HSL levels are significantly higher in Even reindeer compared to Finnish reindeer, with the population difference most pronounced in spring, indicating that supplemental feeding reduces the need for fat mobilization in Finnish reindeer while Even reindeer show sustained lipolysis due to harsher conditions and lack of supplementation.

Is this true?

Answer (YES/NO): NO